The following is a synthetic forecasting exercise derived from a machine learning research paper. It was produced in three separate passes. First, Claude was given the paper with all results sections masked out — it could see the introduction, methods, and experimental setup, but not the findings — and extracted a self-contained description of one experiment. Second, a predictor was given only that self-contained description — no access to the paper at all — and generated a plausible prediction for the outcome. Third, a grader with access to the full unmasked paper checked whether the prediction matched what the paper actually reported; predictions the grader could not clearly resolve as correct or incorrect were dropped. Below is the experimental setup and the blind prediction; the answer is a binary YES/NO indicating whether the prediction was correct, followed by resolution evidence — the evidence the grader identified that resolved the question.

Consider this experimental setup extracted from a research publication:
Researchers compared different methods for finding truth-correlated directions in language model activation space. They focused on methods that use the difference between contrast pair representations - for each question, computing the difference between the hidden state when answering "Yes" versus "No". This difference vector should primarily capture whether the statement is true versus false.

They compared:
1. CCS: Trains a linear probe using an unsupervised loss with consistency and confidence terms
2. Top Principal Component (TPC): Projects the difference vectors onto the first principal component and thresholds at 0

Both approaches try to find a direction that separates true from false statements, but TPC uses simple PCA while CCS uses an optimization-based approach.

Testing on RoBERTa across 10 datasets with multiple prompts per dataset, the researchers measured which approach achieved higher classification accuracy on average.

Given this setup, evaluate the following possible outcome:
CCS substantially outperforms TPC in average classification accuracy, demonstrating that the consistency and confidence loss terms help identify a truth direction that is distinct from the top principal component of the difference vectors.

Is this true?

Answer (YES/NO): NO